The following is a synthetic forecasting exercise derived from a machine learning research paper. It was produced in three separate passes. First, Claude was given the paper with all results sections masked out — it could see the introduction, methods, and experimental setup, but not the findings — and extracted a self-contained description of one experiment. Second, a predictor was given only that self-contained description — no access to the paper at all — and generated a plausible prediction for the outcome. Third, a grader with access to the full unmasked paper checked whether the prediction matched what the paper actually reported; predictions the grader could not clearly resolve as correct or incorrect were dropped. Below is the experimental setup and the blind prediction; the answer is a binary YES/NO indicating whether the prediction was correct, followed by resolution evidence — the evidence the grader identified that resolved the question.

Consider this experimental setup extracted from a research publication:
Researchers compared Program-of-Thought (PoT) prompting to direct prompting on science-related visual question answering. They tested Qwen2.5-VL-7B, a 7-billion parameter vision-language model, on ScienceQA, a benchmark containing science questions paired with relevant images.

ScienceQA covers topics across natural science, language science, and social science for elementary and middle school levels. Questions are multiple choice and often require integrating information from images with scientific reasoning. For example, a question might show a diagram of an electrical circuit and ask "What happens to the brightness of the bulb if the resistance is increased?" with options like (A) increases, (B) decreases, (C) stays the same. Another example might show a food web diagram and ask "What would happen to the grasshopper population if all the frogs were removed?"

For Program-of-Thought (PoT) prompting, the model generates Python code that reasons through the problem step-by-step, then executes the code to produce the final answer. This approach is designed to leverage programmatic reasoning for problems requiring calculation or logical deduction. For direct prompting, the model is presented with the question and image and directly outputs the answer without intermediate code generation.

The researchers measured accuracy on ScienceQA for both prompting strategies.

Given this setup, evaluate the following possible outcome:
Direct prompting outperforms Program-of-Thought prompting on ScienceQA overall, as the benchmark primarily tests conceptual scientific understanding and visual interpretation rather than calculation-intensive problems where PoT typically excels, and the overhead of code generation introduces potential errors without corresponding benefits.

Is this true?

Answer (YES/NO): NO